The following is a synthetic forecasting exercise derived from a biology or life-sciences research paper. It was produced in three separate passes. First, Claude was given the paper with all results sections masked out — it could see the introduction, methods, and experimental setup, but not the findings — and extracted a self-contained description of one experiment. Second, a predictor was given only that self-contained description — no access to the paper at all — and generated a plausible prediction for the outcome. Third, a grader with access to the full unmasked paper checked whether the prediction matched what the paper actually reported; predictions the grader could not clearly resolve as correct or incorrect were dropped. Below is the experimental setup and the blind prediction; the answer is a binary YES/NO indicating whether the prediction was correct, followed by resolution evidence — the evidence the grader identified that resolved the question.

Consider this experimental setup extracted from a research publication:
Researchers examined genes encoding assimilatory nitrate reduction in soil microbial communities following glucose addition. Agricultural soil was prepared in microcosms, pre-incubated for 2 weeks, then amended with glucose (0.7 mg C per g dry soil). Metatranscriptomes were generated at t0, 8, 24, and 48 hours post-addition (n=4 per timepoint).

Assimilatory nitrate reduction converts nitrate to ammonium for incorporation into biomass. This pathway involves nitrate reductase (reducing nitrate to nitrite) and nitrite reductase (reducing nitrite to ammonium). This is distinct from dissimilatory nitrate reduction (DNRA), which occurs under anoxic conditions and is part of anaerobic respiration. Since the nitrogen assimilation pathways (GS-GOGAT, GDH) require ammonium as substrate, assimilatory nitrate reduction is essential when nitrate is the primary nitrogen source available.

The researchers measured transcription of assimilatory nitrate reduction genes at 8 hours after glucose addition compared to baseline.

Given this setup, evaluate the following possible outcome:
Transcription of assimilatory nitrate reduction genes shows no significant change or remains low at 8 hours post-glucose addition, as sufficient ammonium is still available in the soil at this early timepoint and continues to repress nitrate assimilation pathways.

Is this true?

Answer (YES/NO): NO